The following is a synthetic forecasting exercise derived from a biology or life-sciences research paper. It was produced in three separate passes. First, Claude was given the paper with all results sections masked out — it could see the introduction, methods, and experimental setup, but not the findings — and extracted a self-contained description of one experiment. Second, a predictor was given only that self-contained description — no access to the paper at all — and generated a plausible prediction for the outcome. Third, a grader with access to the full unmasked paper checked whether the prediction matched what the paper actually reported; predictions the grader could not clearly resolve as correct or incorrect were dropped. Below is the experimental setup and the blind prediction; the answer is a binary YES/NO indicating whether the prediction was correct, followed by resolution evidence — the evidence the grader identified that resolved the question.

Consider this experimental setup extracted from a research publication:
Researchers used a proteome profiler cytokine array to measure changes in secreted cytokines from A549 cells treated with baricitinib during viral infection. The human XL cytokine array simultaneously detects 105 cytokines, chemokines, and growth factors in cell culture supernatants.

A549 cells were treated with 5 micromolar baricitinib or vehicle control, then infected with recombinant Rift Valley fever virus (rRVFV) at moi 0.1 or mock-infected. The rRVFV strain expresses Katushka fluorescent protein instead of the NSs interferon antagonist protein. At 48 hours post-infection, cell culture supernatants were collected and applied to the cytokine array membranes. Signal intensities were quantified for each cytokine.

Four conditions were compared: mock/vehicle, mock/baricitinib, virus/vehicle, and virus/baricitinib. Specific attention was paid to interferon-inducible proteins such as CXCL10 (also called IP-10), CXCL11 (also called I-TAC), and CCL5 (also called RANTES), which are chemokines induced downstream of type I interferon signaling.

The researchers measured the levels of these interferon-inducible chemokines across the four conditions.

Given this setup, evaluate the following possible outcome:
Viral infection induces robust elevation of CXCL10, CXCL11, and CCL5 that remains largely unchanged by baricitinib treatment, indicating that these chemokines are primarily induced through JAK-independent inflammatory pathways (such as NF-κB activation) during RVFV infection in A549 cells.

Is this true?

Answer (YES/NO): NO